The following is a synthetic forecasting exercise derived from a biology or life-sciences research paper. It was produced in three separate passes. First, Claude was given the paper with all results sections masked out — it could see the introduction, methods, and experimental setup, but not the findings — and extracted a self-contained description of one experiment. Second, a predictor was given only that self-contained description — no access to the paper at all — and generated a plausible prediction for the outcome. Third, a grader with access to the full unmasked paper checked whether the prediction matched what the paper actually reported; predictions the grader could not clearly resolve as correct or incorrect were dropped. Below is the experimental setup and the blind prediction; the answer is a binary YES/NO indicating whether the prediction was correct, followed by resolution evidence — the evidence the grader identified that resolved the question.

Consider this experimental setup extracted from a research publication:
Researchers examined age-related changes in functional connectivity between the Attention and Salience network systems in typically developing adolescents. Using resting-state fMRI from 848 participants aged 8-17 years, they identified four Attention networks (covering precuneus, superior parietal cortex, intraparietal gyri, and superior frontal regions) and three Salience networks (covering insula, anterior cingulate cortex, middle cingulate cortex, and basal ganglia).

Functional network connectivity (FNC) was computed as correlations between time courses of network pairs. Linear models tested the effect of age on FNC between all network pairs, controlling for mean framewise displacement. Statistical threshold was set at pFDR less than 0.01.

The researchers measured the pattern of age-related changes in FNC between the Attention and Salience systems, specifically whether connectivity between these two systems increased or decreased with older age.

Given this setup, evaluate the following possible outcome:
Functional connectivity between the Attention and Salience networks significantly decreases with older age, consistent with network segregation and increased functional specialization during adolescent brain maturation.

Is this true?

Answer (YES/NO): NO